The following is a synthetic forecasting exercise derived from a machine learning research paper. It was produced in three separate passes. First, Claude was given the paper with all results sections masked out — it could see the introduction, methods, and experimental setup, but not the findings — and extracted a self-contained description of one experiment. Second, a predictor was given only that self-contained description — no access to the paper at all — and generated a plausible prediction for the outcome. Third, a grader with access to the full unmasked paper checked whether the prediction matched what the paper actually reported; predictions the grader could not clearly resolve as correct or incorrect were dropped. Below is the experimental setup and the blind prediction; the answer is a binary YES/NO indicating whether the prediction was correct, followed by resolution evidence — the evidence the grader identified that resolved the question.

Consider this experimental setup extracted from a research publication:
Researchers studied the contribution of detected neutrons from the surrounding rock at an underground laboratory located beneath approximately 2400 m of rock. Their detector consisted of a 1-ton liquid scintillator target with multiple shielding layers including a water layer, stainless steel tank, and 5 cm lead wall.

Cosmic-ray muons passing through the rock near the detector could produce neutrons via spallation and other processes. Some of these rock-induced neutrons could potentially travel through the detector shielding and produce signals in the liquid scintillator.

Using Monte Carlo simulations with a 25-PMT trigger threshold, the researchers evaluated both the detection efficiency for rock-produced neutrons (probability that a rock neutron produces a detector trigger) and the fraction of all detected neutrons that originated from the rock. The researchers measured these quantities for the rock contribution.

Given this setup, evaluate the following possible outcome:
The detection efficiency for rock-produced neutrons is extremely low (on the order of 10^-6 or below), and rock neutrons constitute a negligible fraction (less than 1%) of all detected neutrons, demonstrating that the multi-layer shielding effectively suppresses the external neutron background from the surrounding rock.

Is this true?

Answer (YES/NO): NO